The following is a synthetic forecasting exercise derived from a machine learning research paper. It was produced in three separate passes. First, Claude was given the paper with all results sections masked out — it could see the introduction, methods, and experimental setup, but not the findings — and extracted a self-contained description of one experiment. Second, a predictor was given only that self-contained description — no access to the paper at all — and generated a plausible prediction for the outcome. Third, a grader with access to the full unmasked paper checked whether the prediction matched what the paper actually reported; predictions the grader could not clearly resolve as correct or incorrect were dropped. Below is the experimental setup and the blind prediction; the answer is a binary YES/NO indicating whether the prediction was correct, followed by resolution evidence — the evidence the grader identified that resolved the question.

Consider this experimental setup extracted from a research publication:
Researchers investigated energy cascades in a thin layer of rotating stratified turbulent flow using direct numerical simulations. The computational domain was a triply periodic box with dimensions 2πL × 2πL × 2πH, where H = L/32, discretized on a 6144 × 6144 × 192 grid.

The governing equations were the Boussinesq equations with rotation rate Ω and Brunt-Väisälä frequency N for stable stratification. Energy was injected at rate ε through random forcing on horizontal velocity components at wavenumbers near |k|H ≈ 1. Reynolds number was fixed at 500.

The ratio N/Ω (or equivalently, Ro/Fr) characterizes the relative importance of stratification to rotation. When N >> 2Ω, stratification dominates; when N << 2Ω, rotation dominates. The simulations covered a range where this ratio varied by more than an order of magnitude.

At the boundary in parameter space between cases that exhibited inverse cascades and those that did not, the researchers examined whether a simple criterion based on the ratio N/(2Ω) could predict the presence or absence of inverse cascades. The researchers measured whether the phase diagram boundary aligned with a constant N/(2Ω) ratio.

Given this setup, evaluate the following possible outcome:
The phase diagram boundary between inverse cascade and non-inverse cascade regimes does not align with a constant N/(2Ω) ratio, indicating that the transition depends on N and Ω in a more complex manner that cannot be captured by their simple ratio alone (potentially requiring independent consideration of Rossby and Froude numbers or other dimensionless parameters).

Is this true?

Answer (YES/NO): NO